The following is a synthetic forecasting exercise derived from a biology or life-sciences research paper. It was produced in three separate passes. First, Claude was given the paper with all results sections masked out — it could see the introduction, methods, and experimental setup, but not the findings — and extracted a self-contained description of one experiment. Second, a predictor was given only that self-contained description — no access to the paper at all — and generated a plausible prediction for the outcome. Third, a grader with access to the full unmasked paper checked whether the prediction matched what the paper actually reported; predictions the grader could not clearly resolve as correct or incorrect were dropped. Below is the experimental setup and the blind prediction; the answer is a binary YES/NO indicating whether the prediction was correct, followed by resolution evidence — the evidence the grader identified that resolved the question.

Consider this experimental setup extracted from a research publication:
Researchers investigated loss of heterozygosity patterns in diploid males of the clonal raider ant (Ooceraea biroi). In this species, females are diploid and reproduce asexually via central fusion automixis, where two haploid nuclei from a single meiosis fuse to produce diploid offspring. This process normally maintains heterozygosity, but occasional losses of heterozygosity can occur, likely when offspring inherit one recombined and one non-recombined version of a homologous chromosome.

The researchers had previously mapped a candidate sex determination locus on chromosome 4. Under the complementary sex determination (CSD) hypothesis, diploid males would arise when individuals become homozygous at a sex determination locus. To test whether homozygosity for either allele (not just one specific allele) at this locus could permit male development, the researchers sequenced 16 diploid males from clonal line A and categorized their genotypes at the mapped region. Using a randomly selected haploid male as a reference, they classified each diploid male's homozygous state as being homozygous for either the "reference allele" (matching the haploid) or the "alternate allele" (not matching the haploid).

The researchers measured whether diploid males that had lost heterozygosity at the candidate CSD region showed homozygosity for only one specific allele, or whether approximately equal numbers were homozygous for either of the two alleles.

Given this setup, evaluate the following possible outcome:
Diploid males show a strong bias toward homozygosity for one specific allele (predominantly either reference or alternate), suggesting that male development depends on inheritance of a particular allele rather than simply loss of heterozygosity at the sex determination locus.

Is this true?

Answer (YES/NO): NO